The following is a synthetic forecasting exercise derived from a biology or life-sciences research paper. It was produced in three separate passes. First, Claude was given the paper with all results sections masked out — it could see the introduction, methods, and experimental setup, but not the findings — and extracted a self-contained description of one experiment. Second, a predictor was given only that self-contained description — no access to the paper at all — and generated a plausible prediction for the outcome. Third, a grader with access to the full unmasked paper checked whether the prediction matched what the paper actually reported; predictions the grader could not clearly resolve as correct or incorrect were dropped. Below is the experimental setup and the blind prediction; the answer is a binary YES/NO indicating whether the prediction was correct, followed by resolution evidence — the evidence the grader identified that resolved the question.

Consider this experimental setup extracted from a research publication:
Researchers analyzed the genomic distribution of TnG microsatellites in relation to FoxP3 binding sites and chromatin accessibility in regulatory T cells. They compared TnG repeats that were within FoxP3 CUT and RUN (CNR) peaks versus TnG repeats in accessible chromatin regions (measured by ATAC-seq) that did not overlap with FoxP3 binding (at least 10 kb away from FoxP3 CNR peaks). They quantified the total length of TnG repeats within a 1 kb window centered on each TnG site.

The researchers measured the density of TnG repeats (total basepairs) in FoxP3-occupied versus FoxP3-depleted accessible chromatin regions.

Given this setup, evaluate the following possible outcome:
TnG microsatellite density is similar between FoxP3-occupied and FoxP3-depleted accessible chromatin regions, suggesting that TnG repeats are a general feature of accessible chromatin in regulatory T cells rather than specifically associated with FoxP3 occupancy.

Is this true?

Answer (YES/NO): NO